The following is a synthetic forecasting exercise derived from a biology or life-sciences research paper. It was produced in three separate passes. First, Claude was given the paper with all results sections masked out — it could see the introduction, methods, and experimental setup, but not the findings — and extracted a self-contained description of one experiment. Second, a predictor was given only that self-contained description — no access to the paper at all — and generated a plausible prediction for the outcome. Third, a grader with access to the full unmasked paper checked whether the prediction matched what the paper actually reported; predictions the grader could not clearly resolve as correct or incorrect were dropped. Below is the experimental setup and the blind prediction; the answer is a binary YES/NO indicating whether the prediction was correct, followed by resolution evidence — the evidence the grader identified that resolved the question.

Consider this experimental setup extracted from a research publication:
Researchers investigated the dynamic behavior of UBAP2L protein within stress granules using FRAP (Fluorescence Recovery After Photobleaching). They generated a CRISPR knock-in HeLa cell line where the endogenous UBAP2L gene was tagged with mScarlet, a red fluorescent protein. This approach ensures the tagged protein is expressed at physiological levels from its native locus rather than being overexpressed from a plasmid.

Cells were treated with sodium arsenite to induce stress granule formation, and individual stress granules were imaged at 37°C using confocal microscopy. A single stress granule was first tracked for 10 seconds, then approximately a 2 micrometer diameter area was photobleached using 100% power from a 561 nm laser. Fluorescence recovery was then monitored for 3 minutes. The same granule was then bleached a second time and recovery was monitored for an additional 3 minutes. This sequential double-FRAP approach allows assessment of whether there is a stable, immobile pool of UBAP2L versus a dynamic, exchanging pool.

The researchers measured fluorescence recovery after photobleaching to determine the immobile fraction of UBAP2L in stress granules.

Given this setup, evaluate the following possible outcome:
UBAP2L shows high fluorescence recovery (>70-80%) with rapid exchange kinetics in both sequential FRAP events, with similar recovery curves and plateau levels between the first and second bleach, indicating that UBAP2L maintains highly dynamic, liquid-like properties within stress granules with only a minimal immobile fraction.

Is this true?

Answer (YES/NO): NO